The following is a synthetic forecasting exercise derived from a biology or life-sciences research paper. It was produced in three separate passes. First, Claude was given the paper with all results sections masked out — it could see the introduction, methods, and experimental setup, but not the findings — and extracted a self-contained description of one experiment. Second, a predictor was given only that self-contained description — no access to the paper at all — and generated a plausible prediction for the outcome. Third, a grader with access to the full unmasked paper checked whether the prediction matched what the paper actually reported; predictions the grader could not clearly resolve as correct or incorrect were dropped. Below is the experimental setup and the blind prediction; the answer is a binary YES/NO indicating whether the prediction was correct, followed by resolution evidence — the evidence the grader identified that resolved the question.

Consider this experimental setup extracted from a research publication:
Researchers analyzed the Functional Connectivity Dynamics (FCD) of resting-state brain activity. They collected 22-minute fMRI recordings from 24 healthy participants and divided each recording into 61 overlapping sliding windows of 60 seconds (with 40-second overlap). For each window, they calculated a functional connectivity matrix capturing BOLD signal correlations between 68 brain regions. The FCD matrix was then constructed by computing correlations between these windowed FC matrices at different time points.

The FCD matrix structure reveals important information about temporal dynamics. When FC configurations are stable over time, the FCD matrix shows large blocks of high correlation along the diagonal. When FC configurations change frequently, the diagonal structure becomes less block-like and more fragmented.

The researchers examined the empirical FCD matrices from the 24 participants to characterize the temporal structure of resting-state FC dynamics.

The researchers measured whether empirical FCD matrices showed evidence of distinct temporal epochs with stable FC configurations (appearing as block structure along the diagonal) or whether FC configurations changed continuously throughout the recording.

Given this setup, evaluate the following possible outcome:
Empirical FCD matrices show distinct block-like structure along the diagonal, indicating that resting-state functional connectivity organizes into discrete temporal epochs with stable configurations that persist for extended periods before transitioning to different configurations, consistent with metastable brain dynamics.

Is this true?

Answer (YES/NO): YES